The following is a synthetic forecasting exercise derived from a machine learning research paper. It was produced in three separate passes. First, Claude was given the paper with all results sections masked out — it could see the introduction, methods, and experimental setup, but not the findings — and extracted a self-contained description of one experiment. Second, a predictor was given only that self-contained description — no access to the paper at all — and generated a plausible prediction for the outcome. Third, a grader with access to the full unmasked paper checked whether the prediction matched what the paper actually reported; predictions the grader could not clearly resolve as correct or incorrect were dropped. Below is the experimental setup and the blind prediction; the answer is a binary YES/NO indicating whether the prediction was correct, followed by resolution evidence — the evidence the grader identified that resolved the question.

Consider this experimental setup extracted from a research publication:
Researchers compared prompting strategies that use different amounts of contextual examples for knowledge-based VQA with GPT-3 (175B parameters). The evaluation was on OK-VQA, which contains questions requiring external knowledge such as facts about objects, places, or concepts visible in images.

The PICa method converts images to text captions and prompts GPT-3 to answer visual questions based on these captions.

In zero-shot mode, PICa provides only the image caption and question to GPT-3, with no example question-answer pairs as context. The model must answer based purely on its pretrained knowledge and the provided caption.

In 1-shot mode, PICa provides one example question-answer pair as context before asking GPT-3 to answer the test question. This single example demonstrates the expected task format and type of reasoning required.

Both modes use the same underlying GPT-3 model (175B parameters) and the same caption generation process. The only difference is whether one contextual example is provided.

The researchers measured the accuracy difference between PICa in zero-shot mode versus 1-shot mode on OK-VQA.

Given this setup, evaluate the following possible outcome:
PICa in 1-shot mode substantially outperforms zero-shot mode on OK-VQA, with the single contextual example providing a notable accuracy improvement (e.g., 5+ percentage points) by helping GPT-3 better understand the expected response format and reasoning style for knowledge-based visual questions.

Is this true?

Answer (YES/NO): YES